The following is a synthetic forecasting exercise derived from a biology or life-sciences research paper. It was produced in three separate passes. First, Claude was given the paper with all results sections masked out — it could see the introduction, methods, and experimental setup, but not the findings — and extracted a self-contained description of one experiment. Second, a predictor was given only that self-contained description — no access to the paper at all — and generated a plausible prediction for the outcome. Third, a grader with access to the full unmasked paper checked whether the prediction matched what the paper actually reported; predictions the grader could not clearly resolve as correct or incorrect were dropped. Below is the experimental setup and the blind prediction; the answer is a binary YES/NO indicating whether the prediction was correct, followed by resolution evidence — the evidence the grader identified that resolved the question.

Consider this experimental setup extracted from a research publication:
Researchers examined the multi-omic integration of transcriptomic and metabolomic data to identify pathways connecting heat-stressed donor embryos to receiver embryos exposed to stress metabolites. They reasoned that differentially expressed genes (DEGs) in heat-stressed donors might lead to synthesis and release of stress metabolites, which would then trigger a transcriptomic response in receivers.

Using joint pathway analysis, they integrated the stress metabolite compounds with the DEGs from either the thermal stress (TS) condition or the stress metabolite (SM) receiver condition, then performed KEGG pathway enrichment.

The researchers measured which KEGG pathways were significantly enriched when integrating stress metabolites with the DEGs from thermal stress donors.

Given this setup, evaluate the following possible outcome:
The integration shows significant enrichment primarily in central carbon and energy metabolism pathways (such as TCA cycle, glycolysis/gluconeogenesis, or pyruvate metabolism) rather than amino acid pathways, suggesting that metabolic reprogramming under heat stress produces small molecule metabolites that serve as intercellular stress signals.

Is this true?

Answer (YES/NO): YES